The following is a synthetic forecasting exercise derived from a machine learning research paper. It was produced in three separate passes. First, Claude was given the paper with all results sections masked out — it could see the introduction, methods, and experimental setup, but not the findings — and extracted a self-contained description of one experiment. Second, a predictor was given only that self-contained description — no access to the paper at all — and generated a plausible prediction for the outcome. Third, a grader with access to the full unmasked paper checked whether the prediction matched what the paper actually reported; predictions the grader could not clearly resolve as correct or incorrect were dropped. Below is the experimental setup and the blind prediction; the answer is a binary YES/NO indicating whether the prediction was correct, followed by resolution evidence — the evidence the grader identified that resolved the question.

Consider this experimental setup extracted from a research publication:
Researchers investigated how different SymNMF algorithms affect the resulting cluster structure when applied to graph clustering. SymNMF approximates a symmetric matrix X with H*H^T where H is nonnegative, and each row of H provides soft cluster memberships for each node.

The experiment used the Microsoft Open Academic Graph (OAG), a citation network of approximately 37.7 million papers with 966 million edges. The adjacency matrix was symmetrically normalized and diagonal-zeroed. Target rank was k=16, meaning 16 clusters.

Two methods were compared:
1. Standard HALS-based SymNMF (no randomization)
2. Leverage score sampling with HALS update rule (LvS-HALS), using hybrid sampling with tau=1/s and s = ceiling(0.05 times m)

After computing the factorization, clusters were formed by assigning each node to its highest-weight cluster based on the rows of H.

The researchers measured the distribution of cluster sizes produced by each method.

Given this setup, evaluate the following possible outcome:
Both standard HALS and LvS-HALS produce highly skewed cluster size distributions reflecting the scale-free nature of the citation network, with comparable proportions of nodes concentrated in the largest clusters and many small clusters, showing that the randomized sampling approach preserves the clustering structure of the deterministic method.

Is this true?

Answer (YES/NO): NO